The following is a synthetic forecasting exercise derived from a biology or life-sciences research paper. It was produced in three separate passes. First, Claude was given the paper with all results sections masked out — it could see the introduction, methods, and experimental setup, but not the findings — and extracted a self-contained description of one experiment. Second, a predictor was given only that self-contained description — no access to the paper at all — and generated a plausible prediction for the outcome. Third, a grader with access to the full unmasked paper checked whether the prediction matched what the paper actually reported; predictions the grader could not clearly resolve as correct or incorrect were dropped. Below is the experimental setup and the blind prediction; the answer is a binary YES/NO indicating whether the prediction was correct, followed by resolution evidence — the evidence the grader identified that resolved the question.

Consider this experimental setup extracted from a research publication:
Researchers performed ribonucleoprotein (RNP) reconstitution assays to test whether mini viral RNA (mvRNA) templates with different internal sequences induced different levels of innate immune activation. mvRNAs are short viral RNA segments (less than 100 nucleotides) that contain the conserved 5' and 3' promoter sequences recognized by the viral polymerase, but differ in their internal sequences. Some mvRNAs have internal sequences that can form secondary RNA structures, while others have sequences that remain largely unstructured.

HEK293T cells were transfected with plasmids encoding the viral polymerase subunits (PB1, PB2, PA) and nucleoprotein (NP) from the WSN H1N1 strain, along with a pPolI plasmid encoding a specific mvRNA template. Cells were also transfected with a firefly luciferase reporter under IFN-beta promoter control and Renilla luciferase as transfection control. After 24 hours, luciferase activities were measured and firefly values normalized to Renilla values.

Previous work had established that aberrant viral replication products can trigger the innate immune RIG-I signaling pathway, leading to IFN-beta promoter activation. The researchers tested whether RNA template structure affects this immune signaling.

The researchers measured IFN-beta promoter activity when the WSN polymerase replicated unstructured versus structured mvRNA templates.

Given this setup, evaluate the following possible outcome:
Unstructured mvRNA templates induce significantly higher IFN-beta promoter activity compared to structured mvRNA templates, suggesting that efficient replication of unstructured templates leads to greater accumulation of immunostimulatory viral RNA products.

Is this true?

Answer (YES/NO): NO